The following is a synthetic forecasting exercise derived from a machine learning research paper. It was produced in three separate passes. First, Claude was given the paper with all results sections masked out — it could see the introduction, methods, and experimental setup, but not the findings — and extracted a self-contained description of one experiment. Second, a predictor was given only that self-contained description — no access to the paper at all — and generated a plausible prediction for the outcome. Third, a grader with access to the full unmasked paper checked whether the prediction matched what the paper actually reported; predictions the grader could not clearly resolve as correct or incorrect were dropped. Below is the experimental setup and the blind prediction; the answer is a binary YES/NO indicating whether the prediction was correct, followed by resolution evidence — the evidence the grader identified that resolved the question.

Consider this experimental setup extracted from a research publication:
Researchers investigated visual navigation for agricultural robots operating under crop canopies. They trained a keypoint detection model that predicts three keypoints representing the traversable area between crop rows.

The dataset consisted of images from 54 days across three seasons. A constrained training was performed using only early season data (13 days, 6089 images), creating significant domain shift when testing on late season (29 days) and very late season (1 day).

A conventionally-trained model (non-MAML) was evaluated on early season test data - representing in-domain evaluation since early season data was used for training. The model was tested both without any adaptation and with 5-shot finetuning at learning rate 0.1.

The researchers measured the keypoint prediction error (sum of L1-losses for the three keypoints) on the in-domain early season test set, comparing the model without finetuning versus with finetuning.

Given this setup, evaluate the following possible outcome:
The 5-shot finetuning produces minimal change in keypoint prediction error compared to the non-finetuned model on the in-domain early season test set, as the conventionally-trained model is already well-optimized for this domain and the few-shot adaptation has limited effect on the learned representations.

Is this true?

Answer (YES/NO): YES